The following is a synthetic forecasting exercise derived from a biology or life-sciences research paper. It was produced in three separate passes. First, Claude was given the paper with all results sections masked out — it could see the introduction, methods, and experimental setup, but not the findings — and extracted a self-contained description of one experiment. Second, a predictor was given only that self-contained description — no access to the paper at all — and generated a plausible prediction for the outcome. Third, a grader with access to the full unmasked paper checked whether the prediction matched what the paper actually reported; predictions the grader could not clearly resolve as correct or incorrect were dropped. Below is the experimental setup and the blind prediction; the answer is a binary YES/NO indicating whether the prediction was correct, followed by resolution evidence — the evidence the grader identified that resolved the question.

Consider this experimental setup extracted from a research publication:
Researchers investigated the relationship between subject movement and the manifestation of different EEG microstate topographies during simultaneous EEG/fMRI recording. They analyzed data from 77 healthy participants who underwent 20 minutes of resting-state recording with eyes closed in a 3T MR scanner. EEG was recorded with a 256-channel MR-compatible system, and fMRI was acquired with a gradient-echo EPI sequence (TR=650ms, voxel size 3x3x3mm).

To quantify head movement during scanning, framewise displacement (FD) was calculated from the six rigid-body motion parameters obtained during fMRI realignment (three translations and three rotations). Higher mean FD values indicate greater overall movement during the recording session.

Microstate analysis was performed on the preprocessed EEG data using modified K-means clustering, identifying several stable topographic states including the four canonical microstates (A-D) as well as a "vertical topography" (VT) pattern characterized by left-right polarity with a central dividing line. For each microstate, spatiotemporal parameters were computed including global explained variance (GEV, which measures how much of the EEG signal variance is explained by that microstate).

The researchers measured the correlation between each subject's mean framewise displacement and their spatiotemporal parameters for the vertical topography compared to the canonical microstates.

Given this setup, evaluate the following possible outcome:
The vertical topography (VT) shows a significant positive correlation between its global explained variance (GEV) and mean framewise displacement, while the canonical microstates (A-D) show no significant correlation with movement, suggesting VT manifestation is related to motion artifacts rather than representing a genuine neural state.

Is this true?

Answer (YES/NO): YES